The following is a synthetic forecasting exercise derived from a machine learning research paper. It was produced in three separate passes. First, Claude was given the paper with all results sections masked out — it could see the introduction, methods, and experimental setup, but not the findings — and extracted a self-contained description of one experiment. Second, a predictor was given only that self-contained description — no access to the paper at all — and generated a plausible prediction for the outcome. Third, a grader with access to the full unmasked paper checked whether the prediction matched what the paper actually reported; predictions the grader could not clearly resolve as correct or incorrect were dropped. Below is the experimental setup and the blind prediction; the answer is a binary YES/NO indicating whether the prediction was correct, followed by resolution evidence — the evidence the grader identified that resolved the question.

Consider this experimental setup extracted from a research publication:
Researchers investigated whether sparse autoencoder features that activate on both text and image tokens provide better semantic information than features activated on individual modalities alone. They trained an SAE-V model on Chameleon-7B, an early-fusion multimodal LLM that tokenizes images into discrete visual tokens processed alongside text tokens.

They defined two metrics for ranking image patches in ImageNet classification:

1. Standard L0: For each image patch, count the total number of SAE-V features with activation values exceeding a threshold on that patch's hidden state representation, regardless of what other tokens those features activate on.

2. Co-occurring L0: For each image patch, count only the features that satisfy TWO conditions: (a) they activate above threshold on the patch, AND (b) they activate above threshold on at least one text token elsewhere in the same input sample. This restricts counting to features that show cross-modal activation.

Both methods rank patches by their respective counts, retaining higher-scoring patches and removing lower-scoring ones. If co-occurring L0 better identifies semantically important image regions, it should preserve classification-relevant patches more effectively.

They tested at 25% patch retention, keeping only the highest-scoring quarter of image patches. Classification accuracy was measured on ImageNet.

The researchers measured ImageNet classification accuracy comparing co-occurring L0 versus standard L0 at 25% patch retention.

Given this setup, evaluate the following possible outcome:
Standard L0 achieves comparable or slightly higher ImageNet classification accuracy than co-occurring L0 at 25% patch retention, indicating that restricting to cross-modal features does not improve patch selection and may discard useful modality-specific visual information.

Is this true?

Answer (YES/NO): NO